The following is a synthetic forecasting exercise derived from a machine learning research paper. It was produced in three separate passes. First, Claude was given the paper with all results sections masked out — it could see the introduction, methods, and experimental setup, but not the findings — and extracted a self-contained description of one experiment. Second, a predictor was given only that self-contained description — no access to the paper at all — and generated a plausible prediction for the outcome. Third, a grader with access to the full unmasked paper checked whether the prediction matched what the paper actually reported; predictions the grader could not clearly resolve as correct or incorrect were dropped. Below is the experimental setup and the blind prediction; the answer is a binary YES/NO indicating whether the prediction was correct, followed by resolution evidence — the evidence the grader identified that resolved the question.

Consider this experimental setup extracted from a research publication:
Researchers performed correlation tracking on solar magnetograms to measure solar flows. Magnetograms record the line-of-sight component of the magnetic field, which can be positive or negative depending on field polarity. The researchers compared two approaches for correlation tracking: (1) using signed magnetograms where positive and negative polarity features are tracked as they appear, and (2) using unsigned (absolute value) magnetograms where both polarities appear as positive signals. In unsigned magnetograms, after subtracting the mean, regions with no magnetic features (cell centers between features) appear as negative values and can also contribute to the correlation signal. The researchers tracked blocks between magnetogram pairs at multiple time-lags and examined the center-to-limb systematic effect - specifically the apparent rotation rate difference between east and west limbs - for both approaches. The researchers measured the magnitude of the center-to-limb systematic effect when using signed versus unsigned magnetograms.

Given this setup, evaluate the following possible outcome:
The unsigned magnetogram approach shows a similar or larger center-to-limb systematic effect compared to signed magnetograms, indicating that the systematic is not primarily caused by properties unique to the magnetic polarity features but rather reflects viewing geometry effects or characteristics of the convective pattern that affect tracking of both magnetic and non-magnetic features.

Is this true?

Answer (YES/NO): NO